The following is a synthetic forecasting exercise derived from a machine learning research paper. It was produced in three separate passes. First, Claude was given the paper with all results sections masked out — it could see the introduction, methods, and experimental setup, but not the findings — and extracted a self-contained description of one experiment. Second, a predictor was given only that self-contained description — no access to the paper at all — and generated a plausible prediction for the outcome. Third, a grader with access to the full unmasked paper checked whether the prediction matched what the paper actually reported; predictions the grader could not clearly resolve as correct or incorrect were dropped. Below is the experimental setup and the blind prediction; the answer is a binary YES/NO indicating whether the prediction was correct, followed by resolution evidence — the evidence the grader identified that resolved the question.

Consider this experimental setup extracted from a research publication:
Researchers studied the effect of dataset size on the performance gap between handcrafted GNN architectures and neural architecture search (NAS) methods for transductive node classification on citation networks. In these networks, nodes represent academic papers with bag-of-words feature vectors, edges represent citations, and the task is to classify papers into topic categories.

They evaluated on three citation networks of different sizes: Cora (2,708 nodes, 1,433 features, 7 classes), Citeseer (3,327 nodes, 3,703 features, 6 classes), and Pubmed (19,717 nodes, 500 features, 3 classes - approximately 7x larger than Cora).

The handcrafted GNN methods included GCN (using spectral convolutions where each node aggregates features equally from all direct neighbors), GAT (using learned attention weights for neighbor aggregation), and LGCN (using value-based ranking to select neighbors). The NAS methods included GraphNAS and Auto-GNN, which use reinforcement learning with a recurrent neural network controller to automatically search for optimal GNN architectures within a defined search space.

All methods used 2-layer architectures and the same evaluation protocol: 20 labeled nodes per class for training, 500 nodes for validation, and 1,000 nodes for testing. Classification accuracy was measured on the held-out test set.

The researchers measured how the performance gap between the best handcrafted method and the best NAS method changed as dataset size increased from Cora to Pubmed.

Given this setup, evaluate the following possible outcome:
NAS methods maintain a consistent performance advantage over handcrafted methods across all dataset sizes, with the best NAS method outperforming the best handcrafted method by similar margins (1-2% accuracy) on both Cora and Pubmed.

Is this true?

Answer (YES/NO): NO